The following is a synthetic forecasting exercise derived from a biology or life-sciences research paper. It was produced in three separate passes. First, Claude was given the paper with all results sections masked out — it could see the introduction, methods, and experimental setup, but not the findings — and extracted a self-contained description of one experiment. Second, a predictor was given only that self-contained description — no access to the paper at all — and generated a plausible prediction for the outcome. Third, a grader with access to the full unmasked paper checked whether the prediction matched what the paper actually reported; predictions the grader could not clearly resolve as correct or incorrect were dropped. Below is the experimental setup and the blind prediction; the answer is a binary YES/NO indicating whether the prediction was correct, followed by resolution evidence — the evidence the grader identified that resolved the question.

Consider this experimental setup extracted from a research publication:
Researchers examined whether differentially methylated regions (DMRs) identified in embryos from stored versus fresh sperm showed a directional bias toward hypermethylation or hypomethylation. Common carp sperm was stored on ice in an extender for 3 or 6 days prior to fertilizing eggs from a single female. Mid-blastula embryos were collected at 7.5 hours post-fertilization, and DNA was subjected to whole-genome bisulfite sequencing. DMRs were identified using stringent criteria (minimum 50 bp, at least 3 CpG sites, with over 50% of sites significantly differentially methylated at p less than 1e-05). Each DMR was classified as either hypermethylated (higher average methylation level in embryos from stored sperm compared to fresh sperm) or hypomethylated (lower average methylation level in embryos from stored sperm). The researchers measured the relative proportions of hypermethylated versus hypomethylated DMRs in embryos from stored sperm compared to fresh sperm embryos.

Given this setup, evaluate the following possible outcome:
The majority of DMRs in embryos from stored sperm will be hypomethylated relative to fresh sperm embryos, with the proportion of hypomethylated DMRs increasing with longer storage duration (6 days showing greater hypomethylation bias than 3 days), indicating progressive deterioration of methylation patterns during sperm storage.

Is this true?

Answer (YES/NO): NO